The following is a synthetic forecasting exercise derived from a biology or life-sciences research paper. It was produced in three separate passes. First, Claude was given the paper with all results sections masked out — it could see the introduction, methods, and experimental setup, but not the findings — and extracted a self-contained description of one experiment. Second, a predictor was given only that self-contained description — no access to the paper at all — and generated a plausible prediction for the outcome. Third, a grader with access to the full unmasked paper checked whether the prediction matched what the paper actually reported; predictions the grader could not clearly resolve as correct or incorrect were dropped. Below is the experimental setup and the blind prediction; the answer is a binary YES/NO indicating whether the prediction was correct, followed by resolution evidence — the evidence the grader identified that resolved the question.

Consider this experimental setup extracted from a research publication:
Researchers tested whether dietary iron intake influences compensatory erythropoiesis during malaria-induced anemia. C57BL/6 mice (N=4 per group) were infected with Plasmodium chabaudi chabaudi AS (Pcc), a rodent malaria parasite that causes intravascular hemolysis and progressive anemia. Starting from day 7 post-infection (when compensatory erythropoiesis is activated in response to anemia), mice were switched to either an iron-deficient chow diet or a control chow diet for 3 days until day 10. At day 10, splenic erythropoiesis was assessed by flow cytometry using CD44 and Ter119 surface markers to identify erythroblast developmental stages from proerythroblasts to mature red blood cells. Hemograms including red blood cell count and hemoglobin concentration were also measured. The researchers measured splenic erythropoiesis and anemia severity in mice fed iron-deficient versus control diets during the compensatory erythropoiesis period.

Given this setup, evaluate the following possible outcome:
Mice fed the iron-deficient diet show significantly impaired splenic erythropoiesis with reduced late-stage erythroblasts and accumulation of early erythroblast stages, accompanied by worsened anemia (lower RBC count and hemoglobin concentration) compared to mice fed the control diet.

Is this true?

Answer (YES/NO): NO